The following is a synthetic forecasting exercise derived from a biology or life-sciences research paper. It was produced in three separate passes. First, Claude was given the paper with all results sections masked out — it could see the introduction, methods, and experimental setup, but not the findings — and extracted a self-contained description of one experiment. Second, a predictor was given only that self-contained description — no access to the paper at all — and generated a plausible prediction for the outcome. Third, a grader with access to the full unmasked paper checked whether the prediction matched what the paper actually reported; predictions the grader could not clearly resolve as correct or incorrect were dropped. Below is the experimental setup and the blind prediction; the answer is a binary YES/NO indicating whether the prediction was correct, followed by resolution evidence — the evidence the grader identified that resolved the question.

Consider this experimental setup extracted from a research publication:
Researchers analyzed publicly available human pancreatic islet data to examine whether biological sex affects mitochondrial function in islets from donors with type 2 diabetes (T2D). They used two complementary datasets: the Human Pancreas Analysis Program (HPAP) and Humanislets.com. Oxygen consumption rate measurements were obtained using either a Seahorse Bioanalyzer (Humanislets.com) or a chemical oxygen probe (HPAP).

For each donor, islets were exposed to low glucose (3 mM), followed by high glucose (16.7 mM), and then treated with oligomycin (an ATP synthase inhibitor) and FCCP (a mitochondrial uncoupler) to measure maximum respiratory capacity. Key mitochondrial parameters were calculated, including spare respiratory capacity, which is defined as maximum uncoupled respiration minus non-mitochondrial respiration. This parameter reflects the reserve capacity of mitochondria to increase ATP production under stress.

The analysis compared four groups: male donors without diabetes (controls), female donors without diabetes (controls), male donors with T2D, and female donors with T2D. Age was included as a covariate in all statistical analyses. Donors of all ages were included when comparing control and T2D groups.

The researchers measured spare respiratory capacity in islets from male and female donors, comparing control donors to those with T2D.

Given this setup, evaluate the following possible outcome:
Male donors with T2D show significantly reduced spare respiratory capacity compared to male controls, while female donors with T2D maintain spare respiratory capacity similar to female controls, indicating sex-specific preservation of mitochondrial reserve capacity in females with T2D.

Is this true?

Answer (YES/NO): YES